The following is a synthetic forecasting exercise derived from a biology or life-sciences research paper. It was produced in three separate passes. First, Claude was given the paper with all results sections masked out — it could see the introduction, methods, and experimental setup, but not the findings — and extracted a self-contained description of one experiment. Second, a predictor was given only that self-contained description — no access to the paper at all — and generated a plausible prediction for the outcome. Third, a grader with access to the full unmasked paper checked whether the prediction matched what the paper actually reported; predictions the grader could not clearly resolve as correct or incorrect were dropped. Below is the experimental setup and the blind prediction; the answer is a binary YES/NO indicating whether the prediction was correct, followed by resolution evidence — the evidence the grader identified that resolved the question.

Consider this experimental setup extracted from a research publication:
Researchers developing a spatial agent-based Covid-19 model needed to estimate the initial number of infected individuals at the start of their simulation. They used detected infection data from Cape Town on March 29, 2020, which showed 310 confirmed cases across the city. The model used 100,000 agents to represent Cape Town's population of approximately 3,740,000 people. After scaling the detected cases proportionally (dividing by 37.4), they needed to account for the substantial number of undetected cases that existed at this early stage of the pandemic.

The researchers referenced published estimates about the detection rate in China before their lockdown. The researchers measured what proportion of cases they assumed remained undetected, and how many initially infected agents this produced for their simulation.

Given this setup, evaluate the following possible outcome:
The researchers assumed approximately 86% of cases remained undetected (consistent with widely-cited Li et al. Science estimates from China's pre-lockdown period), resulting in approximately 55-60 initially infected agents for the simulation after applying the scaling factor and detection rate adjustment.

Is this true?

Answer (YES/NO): YES